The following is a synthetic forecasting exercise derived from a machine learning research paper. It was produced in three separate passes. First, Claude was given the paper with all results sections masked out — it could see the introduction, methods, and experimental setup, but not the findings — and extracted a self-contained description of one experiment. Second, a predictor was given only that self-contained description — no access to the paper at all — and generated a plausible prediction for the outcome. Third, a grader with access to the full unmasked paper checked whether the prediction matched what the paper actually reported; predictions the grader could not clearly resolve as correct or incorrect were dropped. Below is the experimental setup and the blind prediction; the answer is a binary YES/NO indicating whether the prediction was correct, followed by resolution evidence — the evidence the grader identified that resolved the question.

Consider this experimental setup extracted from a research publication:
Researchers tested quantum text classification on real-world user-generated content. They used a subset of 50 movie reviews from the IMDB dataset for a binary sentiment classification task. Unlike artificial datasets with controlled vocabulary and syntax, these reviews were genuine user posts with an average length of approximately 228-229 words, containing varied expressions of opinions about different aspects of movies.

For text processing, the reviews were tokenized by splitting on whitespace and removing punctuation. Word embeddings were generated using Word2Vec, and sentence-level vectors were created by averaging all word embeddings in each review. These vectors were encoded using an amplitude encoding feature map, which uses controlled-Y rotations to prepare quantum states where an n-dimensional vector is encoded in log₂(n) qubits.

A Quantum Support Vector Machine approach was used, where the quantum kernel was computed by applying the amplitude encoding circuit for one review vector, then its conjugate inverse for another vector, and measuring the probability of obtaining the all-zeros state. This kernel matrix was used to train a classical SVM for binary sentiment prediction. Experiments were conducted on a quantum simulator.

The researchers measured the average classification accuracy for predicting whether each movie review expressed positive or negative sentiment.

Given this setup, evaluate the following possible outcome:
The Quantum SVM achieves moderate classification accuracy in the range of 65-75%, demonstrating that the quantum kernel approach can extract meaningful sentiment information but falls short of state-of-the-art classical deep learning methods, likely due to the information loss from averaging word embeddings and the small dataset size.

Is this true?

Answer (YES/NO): NO